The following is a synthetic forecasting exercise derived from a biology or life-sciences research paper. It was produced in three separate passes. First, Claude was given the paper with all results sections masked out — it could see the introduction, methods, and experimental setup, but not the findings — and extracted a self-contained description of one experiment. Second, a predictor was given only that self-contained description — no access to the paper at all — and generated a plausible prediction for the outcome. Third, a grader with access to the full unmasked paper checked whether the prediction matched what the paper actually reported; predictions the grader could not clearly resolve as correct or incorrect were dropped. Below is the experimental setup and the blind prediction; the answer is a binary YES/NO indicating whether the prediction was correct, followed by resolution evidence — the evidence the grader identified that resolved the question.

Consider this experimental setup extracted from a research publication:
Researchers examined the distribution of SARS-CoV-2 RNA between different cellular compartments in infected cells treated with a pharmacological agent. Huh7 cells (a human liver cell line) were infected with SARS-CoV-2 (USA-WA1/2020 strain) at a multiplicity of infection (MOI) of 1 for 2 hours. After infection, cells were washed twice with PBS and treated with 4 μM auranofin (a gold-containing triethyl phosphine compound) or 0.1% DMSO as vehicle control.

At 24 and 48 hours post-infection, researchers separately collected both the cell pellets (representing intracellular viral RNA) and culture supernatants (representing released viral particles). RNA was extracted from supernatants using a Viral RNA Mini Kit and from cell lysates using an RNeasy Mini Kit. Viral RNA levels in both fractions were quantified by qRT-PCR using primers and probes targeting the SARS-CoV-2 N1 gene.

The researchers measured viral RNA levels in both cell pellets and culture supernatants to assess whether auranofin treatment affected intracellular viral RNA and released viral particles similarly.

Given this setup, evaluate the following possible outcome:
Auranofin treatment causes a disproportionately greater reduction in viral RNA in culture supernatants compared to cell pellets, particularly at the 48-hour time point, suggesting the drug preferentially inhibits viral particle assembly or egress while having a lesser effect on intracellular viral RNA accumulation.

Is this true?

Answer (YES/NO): NO